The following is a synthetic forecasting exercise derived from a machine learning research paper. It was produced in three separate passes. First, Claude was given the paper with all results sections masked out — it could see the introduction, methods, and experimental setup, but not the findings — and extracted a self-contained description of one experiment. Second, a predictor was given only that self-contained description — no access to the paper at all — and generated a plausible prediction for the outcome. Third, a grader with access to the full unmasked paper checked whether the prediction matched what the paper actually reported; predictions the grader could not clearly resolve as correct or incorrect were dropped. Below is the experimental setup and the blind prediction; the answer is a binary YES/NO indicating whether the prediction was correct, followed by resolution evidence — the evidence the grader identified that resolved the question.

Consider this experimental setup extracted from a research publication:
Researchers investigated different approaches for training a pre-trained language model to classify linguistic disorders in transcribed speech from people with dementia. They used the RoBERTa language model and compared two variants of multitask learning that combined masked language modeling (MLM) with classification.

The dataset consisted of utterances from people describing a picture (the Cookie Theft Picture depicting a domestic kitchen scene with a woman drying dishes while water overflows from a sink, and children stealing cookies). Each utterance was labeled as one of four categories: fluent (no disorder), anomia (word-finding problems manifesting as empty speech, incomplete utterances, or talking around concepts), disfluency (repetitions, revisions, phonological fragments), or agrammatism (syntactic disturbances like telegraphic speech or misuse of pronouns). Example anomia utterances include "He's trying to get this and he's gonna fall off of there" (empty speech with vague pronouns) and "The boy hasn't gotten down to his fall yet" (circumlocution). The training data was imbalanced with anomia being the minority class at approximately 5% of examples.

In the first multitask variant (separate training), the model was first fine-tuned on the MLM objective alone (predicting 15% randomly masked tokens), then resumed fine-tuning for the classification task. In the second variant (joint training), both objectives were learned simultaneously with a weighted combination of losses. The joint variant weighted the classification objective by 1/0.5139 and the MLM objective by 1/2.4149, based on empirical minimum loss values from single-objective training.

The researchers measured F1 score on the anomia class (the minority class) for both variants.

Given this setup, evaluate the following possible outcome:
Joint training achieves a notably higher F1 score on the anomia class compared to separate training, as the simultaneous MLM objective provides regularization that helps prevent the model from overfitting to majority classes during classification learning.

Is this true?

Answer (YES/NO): YES